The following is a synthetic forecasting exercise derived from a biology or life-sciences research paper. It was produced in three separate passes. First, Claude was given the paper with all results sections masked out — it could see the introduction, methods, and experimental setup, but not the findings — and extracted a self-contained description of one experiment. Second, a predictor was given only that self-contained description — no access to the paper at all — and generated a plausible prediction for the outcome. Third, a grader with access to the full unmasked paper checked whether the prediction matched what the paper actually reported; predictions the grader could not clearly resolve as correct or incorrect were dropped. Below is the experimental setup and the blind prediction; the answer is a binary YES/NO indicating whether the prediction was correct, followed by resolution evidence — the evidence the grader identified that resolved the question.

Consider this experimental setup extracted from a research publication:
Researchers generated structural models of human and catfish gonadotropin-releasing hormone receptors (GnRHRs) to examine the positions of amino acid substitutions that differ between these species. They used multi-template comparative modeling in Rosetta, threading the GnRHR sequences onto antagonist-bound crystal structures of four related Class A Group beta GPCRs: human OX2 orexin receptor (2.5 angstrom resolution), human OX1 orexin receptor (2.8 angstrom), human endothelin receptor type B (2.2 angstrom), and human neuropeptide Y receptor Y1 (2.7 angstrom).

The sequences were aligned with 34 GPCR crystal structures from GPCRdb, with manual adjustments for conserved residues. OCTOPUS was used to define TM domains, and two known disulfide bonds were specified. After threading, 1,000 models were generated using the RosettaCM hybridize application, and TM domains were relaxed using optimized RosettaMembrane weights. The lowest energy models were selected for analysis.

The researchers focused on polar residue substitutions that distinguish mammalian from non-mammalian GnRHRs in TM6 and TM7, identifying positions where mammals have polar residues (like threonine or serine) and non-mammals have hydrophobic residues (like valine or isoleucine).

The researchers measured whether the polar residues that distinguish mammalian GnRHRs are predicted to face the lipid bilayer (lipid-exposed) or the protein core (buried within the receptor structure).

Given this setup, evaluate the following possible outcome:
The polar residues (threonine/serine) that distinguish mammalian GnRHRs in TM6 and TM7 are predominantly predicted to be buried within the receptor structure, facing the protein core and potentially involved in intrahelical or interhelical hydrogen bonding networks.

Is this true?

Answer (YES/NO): NO